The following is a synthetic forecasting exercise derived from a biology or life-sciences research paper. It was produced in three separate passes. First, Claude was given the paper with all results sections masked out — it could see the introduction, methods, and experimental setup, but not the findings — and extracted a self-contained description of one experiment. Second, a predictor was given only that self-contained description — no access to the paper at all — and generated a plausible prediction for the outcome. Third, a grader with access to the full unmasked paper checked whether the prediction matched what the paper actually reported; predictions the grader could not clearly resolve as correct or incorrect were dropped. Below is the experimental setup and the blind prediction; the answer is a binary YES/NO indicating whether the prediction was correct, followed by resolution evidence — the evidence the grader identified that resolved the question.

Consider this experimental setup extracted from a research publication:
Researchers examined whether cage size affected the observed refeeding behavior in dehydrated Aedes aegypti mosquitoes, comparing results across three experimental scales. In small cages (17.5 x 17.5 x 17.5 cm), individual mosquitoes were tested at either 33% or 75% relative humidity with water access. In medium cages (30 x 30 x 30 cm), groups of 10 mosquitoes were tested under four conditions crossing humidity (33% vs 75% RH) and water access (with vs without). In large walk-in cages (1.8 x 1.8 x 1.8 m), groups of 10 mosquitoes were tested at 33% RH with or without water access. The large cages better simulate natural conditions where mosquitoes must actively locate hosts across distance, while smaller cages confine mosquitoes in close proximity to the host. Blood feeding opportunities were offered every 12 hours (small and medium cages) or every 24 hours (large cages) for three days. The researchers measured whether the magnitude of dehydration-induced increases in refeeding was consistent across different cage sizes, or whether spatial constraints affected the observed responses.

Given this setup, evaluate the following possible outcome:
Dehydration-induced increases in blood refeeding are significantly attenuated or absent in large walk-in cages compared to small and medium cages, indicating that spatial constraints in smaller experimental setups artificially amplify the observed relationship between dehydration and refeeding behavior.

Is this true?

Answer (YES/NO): NO